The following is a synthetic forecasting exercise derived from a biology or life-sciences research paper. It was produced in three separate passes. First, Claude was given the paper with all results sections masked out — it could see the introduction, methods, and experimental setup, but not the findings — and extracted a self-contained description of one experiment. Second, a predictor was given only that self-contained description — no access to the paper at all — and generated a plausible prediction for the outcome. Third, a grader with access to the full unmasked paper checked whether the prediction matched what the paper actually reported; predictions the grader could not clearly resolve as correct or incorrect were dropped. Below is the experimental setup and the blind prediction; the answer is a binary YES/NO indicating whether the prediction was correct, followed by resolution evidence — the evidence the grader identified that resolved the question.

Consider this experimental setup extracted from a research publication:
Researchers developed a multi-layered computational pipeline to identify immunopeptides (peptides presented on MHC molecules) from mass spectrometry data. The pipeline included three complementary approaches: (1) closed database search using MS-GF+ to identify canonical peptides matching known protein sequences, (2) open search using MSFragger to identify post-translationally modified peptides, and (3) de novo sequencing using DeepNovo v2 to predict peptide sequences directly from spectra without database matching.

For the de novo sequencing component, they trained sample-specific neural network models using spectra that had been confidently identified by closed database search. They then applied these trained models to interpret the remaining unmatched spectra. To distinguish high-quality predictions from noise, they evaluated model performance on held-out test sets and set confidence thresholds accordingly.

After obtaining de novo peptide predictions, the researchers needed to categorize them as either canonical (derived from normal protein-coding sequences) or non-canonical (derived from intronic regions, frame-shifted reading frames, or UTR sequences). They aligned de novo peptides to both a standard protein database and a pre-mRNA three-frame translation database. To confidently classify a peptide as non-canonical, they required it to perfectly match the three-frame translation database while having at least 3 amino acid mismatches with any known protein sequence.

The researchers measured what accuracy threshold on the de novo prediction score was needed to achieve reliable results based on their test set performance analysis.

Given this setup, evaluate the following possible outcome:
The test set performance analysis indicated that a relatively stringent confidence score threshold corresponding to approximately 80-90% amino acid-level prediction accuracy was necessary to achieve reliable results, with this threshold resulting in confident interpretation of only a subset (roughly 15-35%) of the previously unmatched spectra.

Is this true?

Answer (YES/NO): NO